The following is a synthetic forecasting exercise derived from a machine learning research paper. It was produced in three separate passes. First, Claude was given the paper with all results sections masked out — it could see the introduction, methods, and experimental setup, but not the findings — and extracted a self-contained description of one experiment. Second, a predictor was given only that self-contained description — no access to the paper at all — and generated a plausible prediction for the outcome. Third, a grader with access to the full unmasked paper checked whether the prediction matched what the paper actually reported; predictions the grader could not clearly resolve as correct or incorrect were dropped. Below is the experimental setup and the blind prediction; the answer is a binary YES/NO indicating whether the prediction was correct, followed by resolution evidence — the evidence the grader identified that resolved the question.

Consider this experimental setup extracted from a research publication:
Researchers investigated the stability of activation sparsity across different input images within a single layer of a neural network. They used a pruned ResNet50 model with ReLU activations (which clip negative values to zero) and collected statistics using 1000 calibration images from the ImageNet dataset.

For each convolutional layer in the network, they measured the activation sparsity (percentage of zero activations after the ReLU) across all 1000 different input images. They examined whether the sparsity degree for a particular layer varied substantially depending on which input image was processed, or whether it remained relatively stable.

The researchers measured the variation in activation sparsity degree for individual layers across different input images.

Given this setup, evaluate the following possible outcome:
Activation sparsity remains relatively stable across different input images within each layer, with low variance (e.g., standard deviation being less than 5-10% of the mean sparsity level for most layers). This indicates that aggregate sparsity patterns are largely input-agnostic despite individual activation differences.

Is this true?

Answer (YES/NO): YES